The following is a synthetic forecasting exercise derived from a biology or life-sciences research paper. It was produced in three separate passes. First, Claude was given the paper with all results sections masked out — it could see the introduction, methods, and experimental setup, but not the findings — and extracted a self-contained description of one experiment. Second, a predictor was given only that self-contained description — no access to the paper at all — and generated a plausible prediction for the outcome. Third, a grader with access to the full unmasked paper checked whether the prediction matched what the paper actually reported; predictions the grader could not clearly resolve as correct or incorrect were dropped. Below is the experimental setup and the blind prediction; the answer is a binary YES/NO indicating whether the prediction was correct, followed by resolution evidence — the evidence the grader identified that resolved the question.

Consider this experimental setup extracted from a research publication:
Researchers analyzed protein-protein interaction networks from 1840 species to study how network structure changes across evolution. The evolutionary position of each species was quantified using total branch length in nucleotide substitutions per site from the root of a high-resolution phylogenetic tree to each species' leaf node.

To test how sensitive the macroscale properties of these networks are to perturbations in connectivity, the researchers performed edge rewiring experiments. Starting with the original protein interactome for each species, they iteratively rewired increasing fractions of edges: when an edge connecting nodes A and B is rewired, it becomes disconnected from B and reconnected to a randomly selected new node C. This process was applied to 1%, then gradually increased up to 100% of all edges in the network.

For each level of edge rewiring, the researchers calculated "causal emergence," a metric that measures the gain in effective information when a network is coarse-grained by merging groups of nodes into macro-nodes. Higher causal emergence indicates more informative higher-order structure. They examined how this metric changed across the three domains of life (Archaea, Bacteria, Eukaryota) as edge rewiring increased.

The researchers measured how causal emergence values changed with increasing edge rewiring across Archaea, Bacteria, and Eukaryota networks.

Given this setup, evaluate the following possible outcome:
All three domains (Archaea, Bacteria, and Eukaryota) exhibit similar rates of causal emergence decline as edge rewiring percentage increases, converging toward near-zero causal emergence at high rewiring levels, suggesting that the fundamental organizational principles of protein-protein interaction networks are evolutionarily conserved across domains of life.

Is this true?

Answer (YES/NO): NO